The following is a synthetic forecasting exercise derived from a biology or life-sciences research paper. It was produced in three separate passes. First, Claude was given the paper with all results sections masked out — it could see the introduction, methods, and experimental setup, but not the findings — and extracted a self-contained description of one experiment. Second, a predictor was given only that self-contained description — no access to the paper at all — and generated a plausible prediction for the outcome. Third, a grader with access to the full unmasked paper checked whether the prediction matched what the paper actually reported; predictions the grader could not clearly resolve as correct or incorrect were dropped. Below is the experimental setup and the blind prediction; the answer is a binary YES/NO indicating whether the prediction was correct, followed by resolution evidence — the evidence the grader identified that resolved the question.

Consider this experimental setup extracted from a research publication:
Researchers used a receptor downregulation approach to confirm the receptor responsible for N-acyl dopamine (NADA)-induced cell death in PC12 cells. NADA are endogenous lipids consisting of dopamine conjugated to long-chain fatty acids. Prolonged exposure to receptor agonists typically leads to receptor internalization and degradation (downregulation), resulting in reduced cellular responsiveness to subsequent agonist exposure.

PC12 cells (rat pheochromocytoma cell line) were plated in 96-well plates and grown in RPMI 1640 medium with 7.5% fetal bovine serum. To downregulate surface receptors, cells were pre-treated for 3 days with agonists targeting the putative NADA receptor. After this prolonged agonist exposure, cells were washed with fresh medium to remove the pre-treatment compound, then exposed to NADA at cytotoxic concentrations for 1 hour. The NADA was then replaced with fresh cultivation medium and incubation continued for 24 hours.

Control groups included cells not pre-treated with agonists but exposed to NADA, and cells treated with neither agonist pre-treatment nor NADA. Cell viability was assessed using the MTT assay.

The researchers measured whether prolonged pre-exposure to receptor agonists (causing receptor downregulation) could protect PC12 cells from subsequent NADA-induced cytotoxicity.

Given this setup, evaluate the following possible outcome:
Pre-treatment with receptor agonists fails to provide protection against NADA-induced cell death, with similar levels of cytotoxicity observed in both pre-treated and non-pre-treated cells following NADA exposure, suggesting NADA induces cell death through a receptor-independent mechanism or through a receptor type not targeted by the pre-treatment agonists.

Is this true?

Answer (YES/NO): NO